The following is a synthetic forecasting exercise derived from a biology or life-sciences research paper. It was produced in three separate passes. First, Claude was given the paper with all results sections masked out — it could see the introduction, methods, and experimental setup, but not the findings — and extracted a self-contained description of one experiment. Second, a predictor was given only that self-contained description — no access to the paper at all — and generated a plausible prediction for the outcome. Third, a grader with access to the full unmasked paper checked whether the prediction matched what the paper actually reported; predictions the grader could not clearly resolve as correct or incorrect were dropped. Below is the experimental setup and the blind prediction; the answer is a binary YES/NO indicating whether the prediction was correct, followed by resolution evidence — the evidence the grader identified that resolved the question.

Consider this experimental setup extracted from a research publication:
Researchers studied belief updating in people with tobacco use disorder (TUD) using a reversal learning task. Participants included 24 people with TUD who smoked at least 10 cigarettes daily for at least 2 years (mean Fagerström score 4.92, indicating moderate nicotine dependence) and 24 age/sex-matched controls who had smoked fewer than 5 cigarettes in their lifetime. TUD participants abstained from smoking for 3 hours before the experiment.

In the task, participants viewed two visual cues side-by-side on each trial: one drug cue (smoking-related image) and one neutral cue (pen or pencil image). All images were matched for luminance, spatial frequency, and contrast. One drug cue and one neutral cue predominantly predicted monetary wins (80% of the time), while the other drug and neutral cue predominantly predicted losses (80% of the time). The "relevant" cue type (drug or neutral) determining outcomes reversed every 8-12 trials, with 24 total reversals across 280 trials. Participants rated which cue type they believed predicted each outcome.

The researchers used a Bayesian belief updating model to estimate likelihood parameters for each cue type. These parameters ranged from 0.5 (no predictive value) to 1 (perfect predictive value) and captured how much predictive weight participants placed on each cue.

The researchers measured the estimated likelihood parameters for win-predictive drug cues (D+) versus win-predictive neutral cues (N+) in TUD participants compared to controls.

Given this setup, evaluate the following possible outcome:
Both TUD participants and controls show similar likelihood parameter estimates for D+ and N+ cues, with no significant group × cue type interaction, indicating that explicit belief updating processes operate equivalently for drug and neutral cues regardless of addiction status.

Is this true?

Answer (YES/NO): NO